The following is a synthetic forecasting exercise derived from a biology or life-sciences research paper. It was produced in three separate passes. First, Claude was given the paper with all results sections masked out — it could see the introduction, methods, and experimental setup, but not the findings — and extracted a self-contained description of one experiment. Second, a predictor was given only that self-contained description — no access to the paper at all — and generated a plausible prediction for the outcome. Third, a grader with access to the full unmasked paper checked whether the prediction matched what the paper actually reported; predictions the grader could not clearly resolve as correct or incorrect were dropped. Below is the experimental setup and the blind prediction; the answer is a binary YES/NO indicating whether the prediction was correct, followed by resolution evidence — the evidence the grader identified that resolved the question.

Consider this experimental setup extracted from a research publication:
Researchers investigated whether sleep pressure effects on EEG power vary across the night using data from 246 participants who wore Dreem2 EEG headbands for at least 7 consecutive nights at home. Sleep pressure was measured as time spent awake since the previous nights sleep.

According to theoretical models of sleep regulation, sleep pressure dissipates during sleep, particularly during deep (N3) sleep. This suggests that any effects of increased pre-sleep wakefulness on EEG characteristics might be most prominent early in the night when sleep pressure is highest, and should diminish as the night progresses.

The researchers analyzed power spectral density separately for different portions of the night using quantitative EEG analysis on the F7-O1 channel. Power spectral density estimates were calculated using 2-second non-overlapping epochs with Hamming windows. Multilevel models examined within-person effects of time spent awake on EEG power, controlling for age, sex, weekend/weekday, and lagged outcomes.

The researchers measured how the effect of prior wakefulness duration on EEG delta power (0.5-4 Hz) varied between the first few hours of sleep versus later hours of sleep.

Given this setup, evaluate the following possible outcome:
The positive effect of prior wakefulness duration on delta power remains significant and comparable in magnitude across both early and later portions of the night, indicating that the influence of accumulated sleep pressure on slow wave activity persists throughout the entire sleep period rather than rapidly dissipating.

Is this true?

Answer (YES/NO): NO